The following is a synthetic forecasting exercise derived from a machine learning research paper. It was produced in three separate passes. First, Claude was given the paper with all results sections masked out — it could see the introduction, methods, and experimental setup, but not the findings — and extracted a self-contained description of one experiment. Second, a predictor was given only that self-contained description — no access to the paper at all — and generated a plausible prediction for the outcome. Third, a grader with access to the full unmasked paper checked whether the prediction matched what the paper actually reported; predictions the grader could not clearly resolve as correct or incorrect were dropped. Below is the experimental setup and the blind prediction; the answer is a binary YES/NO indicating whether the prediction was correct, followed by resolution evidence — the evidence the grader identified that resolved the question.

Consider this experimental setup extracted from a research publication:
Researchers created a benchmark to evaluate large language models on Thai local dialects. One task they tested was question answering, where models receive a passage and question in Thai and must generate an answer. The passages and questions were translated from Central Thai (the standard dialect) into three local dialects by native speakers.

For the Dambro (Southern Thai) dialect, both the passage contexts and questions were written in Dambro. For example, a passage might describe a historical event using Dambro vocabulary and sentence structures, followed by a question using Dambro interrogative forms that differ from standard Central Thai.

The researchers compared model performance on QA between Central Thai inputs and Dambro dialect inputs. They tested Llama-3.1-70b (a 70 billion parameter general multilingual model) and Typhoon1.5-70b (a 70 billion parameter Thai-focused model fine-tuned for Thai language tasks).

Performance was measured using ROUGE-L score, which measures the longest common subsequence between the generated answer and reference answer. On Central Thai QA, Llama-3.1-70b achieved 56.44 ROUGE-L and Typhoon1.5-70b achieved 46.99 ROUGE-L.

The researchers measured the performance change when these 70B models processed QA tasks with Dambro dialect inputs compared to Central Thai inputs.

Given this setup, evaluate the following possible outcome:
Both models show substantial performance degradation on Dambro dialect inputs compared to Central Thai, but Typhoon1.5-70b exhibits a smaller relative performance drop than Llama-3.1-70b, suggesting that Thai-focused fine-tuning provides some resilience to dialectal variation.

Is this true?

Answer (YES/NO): NO